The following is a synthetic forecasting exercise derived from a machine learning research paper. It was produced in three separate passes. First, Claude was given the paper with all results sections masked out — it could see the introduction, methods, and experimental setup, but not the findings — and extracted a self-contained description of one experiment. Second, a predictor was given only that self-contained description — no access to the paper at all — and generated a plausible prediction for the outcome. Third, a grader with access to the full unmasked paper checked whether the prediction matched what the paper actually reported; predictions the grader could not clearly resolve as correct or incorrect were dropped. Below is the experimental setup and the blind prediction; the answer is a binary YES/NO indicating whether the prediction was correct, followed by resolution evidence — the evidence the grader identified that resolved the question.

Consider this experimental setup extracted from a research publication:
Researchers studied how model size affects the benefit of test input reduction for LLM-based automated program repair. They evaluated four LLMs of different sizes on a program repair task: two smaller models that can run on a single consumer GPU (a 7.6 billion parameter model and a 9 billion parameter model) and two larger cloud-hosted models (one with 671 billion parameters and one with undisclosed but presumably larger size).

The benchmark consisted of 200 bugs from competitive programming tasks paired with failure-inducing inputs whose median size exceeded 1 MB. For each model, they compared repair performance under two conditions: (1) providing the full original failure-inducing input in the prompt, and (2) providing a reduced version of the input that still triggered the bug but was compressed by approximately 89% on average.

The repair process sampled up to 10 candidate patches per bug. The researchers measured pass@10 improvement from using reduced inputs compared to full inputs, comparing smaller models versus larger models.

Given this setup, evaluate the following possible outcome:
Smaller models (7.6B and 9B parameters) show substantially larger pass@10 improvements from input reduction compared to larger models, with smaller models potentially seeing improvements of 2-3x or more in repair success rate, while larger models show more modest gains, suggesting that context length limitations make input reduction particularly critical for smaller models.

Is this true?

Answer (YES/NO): NO